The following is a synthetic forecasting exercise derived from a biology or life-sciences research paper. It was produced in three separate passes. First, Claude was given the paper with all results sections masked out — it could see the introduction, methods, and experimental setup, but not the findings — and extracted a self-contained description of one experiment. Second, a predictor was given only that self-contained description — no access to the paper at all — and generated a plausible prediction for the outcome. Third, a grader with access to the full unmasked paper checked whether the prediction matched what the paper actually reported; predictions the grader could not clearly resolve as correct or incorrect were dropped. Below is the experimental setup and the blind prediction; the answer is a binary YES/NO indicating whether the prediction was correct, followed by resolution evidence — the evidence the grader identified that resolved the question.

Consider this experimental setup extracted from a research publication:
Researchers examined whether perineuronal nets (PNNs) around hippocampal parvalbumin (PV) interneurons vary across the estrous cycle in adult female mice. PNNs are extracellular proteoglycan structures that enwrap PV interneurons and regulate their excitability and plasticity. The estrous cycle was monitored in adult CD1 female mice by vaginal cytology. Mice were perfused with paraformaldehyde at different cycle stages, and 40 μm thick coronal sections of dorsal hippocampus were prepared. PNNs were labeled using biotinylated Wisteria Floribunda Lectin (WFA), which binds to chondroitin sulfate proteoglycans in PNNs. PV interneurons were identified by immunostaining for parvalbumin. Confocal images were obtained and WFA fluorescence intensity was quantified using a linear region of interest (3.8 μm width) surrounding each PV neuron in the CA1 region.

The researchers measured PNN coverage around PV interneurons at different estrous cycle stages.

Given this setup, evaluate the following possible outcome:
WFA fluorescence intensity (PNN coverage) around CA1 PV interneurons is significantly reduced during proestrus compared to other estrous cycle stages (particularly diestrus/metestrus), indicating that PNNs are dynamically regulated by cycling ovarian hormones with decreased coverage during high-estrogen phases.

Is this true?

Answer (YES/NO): NO